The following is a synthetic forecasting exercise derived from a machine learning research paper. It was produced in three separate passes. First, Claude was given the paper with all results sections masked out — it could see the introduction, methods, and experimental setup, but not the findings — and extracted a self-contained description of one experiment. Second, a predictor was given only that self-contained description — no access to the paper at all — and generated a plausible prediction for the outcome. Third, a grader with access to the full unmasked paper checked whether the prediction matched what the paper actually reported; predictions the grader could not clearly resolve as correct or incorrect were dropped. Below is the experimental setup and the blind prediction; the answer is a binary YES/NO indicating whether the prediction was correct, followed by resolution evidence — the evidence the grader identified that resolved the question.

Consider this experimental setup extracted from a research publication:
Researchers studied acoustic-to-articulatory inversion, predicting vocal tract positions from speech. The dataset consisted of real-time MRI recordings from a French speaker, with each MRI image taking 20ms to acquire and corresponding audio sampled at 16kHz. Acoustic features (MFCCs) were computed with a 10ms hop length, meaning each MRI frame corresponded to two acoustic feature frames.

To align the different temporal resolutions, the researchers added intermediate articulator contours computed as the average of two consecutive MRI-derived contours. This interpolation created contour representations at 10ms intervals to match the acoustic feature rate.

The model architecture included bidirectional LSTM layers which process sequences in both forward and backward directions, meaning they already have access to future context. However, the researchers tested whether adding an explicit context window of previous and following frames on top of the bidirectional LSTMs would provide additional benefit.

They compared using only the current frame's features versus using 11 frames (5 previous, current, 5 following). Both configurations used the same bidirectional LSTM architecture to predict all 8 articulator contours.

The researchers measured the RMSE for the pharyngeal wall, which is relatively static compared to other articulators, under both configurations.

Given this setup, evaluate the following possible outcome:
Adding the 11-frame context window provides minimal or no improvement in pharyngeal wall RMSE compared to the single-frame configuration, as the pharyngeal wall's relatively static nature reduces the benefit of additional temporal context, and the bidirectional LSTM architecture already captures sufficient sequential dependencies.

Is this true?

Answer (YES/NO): YES